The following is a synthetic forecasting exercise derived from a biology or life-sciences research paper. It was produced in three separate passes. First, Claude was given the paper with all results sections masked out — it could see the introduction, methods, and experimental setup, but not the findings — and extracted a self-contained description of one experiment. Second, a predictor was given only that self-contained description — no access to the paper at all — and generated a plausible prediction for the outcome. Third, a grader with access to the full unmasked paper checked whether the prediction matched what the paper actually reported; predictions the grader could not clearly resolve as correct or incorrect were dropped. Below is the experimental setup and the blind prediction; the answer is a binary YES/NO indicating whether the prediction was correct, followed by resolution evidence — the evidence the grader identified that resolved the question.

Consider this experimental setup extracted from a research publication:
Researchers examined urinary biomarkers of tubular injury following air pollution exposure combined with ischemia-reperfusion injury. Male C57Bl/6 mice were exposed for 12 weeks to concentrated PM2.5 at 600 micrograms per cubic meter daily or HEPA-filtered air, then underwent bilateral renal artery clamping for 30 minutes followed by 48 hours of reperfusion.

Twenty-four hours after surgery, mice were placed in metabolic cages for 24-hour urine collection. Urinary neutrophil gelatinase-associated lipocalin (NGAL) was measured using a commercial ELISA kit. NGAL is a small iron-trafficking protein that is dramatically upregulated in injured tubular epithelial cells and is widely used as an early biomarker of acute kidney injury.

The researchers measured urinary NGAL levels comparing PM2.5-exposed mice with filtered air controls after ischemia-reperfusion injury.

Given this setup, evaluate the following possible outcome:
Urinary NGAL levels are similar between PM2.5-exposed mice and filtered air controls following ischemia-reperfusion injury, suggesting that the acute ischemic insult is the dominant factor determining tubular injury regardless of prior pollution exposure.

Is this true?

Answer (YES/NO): NO